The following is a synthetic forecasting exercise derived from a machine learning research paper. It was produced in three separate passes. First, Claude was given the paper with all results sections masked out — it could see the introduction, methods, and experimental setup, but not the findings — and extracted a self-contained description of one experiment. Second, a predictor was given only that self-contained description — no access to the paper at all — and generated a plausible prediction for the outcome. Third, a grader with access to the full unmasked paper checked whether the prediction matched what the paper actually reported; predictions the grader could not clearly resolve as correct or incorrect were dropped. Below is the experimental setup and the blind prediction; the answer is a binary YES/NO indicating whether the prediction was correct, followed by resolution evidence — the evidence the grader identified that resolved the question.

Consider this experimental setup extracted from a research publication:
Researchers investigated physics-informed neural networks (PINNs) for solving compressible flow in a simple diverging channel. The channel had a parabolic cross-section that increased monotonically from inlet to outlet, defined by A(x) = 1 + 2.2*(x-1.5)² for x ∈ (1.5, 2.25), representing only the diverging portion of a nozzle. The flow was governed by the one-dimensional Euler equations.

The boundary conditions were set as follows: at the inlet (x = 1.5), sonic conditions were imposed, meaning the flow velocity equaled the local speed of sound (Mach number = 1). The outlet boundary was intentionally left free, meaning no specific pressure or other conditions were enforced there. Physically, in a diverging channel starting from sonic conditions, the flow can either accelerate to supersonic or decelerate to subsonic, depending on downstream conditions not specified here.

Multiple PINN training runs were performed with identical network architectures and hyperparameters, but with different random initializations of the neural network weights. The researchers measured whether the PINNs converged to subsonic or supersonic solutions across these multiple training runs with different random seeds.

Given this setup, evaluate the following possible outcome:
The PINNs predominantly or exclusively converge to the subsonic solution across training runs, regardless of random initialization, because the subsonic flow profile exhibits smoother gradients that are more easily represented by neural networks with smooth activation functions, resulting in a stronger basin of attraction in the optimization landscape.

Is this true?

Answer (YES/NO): NO